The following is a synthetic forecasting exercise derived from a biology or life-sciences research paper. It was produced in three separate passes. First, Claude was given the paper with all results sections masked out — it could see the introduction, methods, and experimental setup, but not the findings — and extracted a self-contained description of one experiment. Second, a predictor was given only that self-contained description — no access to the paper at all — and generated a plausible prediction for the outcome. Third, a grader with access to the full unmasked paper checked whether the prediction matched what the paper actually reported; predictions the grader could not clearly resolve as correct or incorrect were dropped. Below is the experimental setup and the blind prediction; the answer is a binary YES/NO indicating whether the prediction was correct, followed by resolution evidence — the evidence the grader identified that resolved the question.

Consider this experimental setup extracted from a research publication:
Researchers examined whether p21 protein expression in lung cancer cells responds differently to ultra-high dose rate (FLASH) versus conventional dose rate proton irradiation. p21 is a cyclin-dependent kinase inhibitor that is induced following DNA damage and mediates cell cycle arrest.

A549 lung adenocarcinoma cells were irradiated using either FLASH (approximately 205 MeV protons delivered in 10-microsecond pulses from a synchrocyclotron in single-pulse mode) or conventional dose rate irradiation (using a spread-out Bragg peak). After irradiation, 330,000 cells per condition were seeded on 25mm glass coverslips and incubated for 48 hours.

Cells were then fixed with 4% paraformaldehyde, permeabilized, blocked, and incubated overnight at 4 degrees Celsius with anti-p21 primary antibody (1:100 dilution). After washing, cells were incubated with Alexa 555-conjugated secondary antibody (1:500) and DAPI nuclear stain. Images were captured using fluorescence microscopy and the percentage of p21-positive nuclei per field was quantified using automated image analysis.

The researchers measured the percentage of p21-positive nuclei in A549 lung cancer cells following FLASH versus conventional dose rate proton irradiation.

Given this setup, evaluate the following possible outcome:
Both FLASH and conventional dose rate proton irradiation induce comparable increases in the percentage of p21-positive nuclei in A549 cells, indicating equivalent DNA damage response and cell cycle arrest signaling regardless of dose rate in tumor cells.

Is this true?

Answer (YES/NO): NO